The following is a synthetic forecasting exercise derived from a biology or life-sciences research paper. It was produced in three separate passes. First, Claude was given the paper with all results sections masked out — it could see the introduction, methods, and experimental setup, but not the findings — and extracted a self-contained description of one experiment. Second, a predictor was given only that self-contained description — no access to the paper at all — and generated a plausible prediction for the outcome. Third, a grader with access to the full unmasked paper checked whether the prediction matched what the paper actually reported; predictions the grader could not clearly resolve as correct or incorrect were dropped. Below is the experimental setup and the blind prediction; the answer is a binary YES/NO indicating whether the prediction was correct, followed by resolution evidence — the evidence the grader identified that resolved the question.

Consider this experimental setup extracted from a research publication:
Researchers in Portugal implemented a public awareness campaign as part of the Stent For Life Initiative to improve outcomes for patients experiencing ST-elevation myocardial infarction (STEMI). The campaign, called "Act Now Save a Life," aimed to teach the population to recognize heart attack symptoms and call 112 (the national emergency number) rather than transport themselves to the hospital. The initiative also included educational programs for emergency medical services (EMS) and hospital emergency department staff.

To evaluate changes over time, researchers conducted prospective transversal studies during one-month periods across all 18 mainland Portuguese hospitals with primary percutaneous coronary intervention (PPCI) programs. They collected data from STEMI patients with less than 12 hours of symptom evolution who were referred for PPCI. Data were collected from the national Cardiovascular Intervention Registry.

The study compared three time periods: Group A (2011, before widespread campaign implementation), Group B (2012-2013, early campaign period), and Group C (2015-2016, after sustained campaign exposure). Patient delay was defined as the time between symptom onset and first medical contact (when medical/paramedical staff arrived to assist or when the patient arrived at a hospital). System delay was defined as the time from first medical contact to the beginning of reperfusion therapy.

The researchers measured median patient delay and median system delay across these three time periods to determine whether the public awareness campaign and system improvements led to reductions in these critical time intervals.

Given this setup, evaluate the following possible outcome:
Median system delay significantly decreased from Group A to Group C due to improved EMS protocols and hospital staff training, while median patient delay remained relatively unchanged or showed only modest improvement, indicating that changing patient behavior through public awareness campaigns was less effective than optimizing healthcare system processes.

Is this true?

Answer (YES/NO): NO